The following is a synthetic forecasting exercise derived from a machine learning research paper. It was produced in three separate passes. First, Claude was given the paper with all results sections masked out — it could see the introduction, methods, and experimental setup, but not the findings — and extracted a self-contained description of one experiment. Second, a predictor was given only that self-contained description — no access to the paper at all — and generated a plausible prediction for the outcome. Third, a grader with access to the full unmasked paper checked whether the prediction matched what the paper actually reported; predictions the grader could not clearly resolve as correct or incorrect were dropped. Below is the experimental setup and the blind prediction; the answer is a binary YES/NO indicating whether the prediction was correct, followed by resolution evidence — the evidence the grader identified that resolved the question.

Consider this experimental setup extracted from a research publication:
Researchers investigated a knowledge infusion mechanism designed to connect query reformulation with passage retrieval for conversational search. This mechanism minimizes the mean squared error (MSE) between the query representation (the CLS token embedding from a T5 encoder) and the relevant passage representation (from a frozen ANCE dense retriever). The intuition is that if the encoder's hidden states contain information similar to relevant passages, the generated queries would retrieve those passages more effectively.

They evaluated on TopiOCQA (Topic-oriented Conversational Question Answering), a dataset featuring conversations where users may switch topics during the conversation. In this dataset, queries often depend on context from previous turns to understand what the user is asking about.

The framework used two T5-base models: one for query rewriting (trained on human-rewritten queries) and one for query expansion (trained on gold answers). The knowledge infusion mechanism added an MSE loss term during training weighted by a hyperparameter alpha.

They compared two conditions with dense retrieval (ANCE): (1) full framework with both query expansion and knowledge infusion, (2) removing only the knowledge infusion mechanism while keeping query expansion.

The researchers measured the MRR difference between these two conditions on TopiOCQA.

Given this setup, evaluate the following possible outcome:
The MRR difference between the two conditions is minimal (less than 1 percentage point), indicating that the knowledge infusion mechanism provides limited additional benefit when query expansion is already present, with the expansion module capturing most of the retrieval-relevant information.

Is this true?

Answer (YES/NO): YES